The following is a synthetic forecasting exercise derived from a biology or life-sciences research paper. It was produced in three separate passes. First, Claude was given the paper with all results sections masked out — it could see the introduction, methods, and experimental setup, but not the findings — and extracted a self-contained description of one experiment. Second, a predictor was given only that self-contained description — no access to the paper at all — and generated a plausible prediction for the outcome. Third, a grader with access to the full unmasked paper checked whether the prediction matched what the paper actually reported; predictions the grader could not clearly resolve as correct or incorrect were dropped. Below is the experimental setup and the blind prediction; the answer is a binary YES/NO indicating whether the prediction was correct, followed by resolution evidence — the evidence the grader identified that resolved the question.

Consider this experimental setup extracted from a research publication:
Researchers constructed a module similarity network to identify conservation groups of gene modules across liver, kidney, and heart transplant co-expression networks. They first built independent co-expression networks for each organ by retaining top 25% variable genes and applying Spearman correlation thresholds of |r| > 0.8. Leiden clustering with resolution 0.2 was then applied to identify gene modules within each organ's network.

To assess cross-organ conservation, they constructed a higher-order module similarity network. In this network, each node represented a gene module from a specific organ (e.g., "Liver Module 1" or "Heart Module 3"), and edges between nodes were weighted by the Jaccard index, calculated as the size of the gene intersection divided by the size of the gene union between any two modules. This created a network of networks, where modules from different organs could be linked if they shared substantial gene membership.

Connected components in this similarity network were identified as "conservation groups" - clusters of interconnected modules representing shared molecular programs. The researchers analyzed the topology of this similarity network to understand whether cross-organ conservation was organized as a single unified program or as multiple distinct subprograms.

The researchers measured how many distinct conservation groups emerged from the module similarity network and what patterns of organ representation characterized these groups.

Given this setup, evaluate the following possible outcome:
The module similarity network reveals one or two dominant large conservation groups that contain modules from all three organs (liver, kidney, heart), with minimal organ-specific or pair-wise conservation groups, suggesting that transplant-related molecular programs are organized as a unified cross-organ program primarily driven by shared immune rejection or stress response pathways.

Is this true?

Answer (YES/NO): NO